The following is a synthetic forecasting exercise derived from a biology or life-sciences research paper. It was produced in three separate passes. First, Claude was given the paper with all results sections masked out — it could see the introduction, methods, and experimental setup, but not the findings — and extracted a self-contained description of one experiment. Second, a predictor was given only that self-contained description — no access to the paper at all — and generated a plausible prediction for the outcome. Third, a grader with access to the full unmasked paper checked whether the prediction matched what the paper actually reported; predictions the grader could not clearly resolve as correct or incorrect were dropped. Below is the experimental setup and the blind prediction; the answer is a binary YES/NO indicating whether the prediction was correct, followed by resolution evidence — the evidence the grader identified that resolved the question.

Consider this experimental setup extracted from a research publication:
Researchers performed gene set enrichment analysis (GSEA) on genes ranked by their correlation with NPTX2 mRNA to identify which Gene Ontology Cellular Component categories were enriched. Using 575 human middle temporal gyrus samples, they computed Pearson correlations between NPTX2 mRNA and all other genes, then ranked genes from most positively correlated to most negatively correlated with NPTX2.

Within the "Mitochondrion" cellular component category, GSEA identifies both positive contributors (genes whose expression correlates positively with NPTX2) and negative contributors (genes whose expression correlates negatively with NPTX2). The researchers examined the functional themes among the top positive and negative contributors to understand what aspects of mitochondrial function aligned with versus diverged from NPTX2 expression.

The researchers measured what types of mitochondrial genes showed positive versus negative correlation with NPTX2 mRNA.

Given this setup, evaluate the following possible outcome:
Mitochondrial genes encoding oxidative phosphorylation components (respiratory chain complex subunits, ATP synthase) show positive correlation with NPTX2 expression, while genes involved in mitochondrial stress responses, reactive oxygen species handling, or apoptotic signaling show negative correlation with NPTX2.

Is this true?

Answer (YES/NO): NO